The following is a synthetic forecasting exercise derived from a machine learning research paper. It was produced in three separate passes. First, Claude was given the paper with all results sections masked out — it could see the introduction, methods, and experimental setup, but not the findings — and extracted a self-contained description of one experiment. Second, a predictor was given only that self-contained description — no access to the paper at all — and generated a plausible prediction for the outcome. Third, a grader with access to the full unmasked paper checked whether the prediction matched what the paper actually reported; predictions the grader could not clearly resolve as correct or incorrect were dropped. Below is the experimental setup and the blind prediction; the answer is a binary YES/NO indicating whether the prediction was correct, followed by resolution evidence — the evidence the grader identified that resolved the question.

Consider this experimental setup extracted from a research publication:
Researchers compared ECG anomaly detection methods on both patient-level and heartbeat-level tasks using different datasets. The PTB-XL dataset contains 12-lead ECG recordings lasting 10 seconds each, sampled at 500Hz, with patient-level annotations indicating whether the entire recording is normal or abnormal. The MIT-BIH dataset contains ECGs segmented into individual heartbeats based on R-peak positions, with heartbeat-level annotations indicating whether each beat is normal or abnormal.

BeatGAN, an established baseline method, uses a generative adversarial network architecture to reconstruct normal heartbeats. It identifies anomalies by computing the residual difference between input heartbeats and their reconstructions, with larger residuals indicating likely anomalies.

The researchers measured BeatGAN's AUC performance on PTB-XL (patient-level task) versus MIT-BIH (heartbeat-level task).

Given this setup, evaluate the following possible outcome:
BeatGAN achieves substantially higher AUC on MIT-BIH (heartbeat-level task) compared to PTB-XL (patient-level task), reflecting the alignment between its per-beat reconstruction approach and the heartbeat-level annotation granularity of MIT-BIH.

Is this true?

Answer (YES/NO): YES